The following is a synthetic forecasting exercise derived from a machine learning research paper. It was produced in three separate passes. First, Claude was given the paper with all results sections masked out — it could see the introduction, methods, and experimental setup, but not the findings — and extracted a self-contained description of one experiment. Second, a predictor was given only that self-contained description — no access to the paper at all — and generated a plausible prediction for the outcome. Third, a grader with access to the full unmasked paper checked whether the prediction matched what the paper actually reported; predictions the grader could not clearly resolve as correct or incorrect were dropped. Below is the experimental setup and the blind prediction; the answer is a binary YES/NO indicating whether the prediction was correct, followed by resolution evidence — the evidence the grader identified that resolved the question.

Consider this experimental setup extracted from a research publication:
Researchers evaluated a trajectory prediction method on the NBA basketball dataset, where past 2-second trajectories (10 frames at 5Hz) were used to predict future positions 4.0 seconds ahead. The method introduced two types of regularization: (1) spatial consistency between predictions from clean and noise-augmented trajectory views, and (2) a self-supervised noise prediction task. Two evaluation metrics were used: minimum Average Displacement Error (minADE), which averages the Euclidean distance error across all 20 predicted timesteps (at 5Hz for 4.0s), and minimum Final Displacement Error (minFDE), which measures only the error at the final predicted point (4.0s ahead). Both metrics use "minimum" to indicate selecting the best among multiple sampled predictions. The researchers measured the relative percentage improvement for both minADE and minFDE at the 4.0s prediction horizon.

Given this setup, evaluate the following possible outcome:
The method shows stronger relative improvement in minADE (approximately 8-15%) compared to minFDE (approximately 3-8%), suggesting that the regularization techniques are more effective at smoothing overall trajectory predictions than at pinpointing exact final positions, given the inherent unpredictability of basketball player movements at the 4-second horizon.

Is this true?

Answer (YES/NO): NO